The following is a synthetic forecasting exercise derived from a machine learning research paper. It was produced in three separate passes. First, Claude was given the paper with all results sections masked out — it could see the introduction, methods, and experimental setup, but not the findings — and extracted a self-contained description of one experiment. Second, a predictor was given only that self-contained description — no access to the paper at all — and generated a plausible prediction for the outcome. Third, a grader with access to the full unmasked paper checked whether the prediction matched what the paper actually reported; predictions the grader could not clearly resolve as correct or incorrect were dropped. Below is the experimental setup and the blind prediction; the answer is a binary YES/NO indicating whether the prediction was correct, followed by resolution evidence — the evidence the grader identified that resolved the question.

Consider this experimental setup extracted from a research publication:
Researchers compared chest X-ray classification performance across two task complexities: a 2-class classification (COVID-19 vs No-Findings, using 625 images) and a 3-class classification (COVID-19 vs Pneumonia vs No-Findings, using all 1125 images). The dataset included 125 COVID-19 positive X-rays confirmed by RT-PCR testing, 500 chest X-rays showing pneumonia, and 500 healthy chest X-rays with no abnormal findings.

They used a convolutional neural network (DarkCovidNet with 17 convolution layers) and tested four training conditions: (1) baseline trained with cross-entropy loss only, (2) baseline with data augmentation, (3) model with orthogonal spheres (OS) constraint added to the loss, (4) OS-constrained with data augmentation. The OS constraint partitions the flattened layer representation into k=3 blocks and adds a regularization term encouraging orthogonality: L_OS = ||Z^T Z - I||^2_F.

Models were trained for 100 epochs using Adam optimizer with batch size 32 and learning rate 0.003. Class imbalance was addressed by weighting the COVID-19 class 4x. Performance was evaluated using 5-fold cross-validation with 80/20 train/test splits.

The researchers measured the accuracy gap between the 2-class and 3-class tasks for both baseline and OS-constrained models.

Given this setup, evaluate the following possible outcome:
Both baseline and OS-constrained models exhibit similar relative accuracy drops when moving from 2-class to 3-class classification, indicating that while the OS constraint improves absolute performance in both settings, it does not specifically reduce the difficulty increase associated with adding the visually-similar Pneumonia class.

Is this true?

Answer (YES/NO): NO